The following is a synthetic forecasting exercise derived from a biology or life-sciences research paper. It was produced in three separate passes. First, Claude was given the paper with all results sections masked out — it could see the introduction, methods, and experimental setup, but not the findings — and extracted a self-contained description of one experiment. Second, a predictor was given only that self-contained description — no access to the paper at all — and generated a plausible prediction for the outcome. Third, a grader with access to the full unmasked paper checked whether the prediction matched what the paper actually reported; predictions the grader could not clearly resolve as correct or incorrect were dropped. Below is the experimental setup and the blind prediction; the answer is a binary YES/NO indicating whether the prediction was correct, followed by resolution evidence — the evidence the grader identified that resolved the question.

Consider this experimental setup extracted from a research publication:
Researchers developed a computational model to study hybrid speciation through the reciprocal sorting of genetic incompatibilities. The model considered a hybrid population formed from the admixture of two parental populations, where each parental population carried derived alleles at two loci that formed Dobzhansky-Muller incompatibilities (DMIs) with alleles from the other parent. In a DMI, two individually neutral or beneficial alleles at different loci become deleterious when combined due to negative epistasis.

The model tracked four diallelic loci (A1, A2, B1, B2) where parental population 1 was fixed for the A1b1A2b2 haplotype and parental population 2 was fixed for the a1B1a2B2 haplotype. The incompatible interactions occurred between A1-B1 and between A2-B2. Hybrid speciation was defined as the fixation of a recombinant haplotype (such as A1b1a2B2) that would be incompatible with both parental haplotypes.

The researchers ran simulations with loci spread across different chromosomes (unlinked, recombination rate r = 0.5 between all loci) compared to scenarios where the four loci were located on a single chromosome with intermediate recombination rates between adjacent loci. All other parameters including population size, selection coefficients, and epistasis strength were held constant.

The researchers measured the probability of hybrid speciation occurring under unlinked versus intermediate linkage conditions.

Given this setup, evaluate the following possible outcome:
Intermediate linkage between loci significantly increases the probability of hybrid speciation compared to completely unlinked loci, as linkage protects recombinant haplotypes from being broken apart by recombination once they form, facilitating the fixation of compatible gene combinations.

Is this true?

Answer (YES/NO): NO